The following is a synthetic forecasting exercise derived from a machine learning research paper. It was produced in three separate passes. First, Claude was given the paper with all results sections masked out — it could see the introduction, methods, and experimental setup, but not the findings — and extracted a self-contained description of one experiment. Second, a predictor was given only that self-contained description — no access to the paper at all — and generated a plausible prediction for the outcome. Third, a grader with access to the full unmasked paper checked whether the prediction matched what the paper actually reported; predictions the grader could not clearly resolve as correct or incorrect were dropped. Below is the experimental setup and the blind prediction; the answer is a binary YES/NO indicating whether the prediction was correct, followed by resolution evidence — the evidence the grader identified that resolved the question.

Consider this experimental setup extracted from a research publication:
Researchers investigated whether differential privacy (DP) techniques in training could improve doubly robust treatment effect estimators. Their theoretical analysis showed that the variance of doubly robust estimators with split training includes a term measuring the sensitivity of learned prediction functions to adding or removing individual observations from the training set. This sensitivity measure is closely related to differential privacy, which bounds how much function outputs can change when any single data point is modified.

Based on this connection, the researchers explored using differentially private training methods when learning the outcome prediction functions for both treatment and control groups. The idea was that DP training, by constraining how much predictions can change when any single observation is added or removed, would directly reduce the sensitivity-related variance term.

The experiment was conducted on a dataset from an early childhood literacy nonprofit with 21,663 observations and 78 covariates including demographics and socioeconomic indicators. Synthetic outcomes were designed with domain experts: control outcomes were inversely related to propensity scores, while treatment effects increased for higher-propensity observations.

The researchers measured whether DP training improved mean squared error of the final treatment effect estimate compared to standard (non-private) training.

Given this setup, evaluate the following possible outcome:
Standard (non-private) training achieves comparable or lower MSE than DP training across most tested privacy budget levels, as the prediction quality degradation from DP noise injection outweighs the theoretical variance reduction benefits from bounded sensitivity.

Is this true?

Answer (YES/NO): NO